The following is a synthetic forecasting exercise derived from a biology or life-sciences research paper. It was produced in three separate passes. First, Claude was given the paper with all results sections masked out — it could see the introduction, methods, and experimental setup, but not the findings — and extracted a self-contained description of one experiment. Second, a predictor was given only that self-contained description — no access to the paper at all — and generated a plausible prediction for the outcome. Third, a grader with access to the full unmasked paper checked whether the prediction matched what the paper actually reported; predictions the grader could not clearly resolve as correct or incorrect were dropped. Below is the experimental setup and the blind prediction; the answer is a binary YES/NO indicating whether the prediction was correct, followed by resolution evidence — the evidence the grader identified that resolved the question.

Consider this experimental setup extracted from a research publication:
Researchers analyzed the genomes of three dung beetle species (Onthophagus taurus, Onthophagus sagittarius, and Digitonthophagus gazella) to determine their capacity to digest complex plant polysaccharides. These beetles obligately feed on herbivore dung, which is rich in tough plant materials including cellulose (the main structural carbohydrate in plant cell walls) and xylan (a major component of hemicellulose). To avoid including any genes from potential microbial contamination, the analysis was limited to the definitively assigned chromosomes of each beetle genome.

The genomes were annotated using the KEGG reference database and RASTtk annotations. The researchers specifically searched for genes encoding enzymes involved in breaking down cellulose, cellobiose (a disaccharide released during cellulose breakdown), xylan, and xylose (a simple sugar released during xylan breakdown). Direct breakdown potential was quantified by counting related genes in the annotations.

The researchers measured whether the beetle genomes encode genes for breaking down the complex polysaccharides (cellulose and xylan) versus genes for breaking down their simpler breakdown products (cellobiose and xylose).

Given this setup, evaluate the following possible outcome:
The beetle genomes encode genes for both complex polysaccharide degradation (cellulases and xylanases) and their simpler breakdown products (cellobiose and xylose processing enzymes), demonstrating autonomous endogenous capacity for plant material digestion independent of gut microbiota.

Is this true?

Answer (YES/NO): NO